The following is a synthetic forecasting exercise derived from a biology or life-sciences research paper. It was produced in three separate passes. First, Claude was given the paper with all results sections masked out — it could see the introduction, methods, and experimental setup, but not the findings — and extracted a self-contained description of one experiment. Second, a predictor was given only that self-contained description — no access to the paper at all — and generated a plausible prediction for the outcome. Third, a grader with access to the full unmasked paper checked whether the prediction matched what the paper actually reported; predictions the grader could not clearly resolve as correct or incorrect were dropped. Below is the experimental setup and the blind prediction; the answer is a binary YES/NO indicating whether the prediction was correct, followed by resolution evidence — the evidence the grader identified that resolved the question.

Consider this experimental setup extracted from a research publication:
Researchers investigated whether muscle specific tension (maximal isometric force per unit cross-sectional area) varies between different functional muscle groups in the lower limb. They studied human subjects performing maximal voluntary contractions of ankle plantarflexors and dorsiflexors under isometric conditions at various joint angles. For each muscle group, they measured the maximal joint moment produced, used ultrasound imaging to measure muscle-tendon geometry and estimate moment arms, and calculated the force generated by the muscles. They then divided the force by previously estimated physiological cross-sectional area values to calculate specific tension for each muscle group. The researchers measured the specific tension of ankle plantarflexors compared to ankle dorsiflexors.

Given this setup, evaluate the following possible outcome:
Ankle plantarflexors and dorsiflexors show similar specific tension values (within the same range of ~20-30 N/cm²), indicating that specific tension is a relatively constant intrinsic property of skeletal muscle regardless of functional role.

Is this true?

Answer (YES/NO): NO